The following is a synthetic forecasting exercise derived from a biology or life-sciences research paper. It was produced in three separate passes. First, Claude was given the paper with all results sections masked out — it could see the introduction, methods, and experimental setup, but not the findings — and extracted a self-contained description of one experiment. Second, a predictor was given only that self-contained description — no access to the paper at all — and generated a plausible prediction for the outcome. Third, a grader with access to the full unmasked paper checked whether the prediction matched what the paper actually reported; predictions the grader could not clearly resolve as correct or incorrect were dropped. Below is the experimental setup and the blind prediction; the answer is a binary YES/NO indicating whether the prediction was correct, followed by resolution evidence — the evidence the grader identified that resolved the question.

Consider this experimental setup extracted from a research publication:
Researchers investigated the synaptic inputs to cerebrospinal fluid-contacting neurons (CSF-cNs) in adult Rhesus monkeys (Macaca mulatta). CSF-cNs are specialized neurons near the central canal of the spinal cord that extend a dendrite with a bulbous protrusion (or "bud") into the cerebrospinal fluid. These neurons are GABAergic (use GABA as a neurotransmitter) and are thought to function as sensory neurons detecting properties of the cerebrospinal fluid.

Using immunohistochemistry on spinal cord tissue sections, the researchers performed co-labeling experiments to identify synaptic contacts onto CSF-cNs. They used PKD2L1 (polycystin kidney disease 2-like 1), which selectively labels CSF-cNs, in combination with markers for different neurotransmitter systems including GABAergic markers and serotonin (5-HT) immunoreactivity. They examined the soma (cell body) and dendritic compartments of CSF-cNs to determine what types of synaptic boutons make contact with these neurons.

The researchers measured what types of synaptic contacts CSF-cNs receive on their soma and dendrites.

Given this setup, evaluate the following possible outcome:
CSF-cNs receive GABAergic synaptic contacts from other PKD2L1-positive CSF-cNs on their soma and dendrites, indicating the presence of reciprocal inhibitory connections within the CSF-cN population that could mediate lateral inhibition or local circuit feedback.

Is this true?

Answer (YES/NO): NO